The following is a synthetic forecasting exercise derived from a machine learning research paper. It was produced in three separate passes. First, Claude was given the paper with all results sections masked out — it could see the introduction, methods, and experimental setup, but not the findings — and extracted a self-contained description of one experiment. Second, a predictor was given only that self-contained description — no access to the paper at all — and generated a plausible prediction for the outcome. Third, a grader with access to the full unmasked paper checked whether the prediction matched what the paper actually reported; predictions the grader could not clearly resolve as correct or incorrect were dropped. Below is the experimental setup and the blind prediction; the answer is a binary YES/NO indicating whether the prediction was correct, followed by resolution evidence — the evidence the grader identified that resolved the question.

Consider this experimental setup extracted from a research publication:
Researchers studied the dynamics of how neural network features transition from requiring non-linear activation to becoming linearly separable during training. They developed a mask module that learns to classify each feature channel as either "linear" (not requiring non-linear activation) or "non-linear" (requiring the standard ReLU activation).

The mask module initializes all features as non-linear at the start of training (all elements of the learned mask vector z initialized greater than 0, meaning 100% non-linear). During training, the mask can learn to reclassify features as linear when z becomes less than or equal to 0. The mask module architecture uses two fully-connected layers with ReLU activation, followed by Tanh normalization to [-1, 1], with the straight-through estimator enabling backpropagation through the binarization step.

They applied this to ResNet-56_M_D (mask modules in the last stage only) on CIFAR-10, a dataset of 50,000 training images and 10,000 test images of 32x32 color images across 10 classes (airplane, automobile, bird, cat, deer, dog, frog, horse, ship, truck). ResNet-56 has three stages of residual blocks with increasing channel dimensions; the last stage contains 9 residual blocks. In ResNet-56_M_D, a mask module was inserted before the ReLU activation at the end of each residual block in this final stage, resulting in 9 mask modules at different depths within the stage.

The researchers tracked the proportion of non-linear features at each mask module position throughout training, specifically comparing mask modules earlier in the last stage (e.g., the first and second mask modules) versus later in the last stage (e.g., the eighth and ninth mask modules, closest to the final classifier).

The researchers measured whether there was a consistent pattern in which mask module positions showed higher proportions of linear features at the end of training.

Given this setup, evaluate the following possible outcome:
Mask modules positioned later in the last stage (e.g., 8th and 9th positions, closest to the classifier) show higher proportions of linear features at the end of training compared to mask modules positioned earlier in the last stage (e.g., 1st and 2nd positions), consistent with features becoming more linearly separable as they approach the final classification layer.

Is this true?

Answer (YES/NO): NO